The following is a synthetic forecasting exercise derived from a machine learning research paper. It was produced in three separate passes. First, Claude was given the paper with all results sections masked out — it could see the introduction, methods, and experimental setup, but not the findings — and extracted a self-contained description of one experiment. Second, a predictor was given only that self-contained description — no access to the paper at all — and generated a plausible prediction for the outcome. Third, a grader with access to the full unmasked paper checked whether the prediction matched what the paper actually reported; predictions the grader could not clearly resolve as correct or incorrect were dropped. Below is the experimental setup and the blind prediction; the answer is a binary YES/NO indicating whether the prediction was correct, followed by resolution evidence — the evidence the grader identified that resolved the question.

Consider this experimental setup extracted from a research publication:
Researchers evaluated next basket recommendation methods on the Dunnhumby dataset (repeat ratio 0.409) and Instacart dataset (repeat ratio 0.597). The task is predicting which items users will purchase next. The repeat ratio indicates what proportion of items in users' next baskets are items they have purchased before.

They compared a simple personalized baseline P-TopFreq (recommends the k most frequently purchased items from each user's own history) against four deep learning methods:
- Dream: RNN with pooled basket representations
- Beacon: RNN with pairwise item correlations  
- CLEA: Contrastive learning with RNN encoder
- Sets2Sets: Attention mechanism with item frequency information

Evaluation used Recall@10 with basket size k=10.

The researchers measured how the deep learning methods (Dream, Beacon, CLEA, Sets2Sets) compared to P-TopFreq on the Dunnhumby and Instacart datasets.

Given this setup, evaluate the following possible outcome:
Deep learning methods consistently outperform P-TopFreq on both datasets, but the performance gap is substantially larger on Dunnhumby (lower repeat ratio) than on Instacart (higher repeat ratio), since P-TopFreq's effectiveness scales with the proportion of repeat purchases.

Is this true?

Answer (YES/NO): NO